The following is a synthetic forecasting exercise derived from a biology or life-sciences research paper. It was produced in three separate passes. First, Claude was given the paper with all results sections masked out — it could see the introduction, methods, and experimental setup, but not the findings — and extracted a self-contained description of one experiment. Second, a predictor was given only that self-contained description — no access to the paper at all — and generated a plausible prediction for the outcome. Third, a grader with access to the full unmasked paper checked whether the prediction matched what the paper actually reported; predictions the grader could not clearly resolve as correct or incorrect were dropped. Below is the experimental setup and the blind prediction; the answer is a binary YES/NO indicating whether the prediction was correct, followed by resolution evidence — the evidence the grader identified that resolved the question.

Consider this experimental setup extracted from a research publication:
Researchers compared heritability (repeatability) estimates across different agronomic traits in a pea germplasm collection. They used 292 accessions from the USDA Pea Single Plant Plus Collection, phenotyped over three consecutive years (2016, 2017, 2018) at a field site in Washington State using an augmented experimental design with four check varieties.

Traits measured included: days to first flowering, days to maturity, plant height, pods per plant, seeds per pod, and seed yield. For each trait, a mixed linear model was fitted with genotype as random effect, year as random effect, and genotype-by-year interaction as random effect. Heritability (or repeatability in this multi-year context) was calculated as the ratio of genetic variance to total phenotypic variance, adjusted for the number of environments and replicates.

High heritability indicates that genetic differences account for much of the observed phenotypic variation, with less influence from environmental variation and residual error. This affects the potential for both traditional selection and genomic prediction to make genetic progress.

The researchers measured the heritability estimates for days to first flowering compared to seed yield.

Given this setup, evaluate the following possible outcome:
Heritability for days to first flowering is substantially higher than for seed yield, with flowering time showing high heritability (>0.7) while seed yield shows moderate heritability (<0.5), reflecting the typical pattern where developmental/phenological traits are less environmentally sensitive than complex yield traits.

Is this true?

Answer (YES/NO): NO